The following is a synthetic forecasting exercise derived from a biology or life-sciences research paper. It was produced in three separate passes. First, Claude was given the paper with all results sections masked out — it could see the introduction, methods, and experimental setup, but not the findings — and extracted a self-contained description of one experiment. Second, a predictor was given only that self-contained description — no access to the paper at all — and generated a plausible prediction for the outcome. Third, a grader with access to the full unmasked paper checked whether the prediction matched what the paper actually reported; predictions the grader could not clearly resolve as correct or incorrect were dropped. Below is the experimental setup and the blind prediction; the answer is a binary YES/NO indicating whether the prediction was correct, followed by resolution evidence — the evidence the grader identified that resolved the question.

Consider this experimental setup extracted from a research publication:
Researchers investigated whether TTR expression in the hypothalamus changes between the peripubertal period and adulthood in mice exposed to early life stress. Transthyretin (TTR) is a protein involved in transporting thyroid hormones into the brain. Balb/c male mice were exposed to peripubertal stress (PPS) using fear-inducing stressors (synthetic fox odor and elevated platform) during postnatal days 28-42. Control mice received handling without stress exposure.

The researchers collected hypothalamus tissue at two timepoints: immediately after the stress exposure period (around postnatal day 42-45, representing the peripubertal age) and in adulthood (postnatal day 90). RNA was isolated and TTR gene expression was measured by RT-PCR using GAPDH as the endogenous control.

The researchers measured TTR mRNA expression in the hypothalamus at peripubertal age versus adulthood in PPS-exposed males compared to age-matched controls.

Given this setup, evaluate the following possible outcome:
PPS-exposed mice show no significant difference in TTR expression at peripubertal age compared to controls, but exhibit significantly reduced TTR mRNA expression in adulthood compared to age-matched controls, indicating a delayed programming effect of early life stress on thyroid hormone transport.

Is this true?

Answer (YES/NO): NO